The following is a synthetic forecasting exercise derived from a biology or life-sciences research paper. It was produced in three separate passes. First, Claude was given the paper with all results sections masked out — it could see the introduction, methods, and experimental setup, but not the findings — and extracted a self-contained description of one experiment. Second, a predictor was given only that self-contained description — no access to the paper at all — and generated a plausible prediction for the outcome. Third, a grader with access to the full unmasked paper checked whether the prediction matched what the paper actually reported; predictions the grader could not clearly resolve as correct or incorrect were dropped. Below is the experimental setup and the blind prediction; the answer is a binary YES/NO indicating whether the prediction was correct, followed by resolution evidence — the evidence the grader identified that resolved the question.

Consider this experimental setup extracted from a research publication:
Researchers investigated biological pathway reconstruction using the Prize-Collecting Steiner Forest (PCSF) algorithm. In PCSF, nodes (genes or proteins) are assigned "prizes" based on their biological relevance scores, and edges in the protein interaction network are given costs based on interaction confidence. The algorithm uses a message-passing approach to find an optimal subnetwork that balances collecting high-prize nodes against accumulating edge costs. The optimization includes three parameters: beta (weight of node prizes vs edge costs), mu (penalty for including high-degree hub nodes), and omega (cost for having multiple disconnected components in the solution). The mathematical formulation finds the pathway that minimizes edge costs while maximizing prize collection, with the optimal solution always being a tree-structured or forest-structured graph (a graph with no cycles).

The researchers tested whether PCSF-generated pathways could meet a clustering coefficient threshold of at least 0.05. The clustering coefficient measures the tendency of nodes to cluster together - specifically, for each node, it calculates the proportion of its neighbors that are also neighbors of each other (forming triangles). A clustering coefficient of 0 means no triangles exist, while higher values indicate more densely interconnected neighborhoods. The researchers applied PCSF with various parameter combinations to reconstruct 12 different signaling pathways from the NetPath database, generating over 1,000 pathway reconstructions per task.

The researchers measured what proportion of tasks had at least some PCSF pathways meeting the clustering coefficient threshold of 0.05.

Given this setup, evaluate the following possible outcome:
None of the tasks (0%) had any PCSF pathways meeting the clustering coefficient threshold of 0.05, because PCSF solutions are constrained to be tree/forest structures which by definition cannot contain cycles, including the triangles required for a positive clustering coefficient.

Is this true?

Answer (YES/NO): NO